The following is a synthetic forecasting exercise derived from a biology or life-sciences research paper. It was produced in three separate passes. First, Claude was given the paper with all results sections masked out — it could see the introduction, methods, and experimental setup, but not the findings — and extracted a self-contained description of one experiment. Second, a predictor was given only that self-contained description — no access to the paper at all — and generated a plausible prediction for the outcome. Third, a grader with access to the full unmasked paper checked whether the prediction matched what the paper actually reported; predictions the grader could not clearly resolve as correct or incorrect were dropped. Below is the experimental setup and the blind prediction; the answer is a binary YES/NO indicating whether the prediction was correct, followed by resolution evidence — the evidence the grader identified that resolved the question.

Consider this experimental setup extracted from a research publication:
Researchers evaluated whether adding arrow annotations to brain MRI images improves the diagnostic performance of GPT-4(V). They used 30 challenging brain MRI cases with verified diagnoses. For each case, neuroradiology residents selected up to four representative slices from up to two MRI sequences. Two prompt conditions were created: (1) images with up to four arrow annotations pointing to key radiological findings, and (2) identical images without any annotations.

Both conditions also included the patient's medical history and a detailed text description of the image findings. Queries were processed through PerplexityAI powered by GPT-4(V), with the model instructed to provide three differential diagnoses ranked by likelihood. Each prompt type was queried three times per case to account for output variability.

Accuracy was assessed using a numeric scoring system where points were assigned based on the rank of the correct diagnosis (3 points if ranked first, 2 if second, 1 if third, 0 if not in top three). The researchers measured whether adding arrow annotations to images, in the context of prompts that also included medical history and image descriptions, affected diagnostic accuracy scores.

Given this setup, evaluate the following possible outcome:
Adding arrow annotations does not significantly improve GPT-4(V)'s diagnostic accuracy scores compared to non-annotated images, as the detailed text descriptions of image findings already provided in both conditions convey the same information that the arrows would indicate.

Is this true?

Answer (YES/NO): YES